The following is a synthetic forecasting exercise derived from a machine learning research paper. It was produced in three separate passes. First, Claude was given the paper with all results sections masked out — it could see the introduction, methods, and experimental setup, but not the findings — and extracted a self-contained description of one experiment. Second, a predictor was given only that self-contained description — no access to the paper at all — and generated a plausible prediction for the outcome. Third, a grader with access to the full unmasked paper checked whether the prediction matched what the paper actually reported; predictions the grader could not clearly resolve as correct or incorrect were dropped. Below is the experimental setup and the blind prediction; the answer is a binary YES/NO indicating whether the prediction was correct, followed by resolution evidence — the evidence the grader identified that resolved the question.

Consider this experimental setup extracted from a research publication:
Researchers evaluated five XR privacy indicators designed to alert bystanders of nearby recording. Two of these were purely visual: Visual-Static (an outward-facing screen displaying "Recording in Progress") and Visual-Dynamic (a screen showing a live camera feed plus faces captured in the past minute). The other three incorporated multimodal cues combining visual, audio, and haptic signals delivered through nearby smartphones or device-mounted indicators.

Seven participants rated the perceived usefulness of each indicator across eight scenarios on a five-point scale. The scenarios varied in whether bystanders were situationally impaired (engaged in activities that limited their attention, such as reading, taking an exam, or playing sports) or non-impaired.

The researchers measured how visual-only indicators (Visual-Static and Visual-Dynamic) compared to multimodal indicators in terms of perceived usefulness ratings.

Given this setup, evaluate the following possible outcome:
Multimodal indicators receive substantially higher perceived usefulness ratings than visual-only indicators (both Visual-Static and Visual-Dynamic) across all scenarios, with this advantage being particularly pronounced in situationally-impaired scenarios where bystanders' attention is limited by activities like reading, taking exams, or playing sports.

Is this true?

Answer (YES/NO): YES